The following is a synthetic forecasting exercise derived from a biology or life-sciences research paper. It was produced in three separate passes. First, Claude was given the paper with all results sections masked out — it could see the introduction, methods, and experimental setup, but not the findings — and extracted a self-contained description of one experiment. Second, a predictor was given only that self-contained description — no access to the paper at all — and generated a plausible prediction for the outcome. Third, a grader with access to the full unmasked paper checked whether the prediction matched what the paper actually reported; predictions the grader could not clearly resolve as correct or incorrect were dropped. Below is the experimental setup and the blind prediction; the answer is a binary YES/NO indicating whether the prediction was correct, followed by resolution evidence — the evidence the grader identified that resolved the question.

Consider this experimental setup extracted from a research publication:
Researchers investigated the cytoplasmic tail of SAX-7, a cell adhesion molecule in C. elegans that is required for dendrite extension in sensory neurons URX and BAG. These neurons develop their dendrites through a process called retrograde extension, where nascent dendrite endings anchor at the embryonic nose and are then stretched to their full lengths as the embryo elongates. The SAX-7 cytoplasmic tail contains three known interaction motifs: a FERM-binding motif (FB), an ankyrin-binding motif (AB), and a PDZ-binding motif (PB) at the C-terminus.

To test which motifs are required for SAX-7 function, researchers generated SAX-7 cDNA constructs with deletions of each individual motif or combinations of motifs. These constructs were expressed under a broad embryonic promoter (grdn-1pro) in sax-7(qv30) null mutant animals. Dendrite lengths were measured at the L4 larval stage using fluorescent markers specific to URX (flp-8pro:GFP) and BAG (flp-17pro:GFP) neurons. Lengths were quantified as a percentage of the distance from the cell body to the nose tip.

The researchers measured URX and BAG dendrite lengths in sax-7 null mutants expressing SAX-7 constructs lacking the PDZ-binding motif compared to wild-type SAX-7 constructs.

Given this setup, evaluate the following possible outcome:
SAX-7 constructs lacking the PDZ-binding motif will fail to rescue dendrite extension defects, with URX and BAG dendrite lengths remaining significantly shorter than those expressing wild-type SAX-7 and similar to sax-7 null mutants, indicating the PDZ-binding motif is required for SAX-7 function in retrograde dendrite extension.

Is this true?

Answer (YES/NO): NO